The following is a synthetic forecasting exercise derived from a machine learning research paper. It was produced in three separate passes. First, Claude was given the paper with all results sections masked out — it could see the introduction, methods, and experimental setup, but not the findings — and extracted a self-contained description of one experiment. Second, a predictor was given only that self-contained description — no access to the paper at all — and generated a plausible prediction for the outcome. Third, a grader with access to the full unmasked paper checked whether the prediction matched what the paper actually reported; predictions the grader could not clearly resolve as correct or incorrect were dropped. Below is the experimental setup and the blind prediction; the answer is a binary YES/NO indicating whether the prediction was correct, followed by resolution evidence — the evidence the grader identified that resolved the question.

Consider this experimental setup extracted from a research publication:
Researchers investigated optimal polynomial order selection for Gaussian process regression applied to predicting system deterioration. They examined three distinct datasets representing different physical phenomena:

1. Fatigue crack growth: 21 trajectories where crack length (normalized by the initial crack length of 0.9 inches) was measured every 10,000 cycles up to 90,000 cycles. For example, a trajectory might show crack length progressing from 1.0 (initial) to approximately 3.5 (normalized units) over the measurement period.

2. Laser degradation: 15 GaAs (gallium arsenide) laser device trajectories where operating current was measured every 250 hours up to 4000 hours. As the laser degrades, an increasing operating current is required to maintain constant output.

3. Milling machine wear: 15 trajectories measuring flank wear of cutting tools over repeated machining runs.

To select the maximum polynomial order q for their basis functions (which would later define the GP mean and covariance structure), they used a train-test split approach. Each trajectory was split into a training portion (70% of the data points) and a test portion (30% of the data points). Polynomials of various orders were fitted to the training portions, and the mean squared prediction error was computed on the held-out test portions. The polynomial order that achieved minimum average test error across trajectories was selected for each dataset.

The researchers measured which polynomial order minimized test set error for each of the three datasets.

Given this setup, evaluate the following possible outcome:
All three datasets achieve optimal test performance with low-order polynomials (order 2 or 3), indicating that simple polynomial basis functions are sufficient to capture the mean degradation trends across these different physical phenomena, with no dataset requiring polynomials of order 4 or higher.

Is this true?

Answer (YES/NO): NO